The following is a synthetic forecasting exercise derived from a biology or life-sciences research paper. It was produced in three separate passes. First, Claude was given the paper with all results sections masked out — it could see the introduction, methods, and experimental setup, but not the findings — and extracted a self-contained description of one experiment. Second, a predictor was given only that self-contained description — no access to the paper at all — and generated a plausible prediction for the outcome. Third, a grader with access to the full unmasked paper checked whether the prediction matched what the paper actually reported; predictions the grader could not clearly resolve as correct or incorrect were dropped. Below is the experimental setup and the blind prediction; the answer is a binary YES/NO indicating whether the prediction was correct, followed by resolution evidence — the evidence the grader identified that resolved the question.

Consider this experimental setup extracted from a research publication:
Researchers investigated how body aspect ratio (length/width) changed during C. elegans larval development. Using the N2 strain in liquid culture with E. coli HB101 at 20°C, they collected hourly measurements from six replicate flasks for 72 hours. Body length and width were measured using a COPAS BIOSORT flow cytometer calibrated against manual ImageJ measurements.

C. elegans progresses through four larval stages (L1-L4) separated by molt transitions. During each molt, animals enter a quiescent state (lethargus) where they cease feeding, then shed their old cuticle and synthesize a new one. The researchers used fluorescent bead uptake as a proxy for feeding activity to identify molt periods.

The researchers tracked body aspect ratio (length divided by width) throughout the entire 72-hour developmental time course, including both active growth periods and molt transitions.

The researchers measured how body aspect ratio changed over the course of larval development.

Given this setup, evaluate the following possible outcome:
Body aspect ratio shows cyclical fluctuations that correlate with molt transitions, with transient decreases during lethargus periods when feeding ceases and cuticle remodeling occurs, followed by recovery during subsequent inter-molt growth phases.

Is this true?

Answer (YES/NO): NO